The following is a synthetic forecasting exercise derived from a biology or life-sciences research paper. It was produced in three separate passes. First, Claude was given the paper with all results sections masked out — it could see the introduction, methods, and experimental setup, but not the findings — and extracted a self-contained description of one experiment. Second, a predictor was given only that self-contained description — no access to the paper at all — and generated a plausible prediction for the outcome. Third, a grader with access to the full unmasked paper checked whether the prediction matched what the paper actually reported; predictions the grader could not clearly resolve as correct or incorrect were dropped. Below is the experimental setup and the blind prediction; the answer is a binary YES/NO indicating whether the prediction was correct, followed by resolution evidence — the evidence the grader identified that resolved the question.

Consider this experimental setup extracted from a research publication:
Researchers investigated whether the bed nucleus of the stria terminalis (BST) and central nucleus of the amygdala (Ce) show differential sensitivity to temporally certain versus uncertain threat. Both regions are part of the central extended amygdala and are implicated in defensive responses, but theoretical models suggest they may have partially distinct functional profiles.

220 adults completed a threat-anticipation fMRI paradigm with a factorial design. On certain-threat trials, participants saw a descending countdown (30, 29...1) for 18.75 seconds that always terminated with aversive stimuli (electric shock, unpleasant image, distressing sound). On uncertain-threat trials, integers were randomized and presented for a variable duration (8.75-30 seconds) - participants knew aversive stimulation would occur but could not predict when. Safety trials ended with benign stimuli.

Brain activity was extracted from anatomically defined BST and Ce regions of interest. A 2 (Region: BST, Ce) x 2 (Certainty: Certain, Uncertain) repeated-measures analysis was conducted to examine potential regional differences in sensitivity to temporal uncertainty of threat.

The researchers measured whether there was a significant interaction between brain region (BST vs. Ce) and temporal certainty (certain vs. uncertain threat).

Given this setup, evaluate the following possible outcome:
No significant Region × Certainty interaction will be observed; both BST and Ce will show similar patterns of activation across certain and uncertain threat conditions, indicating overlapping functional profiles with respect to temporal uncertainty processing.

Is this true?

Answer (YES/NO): YES